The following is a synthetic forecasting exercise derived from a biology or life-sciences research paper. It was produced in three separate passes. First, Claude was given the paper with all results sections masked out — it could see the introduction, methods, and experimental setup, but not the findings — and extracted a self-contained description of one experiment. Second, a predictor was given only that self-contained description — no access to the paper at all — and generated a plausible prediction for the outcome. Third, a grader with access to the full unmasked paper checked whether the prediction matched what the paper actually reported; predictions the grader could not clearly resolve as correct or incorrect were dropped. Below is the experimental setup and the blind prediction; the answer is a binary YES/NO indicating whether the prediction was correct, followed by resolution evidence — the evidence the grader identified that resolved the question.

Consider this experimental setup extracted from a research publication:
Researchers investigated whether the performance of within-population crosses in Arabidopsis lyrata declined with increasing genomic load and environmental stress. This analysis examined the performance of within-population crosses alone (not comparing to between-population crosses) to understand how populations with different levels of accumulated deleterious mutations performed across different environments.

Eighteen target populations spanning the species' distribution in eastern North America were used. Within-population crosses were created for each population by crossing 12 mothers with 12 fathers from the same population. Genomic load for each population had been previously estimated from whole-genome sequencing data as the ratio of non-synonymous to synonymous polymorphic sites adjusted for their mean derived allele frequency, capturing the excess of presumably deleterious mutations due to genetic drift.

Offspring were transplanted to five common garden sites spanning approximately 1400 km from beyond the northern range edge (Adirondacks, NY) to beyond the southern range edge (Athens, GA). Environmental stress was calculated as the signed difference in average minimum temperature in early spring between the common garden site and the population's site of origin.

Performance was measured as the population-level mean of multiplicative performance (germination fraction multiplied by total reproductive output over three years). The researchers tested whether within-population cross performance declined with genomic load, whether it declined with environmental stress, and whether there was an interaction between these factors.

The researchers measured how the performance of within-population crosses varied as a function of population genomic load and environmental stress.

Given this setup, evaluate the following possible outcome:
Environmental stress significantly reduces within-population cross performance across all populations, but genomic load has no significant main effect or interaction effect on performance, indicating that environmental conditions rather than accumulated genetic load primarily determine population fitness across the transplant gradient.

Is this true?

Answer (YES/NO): NO